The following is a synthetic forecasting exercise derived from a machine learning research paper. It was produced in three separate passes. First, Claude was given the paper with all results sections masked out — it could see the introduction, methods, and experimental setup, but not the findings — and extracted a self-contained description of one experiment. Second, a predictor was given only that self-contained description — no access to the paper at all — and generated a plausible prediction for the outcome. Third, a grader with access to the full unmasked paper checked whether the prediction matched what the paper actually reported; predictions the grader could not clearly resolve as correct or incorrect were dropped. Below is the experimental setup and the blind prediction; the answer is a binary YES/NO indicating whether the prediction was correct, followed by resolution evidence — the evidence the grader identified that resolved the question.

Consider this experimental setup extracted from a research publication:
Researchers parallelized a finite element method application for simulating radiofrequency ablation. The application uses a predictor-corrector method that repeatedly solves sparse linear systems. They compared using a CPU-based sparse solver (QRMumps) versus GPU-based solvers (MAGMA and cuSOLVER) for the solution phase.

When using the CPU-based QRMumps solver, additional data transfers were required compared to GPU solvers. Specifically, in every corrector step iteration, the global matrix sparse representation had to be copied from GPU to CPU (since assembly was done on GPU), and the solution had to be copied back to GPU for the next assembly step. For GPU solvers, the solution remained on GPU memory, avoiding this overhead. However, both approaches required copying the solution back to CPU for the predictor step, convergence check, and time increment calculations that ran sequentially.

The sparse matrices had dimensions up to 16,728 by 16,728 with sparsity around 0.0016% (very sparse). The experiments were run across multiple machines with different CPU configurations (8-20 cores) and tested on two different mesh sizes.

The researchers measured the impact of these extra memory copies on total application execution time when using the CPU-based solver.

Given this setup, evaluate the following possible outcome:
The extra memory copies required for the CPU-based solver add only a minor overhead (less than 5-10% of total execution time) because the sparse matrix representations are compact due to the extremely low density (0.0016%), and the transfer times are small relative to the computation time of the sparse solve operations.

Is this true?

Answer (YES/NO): YES